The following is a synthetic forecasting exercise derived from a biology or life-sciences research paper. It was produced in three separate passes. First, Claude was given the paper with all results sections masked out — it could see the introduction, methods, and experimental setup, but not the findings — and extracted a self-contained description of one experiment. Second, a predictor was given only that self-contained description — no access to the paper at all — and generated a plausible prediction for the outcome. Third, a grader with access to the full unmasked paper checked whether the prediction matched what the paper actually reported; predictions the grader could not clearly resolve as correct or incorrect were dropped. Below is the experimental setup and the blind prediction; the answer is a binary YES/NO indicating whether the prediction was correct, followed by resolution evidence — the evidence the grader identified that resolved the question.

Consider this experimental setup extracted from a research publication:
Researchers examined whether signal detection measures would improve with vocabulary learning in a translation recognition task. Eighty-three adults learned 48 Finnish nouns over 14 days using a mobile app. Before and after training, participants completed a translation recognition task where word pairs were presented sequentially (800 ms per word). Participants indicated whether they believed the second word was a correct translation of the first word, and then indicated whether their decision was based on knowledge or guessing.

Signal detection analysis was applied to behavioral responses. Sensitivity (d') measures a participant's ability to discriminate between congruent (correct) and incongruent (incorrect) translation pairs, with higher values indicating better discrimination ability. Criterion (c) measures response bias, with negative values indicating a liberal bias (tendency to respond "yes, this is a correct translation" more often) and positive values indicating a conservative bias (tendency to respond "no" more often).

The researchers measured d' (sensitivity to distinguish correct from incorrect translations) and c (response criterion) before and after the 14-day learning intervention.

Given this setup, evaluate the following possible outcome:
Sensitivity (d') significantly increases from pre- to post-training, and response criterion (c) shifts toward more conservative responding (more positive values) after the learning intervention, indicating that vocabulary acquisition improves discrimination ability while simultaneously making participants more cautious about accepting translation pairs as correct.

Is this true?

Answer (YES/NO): NO